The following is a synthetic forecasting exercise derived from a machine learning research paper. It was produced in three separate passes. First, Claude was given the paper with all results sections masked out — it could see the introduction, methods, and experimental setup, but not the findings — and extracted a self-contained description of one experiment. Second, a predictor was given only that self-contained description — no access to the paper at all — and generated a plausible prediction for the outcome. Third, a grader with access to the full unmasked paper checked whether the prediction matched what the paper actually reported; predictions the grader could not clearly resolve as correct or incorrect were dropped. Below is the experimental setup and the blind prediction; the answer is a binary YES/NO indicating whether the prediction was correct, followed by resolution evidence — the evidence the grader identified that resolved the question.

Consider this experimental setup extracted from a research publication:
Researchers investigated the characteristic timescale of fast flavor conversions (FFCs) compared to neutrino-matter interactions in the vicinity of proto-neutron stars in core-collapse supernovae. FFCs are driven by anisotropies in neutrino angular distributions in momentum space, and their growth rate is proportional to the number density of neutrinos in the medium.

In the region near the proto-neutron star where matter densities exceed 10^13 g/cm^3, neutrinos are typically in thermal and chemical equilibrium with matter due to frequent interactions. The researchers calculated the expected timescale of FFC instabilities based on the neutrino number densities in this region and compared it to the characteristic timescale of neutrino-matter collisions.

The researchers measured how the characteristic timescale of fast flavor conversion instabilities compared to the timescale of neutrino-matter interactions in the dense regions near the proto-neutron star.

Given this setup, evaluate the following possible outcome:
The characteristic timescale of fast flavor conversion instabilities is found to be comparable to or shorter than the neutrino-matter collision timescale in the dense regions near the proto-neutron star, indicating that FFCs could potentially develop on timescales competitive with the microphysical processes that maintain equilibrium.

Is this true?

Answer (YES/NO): YES